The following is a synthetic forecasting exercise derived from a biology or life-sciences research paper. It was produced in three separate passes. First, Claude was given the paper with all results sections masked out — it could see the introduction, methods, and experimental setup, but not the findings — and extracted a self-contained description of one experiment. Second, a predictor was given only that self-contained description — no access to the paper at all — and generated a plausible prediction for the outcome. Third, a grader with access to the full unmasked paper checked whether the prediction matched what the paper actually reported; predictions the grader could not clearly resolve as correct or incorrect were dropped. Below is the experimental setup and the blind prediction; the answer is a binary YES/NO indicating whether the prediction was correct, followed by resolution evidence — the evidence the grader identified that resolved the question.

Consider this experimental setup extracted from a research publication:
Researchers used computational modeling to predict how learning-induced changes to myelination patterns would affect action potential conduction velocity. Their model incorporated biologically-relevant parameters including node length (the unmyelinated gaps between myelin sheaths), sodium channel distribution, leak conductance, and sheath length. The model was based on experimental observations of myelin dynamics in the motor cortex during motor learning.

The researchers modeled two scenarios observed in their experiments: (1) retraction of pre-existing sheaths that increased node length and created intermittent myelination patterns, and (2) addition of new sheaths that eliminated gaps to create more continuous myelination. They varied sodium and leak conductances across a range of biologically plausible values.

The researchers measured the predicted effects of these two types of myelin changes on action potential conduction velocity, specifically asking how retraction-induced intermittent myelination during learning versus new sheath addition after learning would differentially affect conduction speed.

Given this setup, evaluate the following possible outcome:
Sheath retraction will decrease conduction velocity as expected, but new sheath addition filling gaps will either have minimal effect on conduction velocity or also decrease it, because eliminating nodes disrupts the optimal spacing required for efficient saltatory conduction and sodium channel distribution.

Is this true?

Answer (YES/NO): NO